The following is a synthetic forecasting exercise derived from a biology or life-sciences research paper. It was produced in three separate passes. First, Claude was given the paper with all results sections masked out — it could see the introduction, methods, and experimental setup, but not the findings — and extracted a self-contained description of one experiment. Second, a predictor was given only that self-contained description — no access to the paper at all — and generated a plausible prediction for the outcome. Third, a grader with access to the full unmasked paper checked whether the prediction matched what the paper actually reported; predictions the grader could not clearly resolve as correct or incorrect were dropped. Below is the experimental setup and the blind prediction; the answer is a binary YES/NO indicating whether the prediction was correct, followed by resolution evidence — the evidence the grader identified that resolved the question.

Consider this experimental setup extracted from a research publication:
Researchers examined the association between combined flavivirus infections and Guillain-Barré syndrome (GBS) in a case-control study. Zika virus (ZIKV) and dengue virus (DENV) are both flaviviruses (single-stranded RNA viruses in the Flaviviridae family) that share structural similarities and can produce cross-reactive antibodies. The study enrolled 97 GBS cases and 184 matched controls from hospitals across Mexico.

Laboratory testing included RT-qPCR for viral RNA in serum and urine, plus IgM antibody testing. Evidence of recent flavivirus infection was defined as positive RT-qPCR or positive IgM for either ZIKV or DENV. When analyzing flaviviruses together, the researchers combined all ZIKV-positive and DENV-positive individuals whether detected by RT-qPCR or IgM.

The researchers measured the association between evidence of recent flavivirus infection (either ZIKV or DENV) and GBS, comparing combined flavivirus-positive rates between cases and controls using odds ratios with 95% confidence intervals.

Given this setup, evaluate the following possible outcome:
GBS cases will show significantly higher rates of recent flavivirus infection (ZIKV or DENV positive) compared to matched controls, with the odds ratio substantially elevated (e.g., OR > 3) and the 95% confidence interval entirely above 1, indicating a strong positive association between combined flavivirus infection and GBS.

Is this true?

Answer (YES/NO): YES